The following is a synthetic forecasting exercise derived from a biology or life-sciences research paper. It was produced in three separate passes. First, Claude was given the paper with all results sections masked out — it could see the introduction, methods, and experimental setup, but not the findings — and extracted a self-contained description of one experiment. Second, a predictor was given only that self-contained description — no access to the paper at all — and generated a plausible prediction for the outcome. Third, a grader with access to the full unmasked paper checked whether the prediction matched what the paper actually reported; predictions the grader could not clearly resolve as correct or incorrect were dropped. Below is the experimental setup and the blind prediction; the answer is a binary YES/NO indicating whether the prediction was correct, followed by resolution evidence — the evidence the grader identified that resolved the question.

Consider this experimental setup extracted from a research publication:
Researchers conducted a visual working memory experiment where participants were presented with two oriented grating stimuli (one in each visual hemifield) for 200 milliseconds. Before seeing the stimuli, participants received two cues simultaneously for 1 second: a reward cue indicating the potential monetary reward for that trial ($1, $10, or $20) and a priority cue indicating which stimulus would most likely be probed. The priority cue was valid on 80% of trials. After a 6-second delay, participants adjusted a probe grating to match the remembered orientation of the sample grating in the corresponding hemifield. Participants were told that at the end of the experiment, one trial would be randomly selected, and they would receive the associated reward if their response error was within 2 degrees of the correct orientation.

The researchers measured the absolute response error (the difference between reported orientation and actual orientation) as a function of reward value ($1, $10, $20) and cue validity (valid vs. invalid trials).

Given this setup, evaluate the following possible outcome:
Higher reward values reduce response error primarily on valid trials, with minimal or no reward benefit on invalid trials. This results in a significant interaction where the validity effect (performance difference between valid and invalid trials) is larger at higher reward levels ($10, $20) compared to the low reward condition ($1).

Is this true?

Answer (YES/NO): NO